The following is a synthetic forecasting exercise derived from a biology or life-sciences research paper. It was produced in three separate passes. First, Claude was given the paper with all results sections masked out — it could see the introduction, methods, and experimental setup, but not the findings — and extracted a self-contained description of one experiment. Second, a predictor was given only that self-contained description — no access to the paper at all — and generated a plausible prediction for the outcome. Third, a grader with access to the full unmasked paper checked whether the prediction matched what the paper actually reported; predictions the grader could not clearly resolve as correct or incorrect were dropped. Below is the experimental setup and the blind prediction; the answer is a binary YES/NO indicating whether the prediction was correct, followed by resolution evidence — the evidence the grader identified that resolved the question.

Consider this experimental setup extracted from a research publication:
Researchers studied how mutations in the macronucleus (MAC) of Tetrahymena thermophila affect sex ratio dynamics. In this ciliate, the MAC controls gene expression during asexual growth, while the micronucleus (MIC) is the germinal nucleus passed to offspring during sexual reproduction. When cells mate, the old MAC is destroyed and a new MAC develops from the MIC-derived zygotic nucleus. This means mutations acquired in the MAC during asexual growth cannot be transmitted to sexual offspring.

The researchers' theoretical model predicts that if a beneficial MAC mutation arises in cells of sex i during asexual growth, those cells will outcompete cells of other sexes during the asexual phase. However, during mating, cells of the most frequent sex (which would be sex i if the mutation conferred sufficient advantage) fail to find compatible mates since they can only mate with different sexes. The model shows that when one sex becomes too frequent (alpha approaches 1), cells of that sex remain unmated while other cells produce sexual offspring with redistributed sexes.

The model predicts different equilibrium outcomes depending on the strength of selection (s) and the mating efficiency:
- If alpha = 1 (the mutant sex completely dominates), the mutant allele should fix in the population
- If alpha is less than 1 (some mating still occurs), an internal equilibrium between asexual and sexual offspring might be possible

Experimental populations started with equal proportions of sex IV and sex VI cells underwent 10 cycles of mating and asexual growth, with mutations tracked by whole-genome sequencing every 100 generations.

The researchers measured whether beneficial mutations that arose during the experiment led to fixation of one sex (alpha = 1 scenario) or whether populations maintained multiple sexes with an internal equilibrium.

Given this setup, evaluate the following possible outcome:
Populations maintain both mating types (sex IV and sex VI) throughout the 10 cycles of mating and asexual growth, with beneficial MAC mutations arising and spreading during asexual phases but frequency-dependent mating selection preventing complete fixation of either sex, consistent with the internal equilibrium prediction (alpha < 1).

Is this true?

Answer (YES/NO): NO